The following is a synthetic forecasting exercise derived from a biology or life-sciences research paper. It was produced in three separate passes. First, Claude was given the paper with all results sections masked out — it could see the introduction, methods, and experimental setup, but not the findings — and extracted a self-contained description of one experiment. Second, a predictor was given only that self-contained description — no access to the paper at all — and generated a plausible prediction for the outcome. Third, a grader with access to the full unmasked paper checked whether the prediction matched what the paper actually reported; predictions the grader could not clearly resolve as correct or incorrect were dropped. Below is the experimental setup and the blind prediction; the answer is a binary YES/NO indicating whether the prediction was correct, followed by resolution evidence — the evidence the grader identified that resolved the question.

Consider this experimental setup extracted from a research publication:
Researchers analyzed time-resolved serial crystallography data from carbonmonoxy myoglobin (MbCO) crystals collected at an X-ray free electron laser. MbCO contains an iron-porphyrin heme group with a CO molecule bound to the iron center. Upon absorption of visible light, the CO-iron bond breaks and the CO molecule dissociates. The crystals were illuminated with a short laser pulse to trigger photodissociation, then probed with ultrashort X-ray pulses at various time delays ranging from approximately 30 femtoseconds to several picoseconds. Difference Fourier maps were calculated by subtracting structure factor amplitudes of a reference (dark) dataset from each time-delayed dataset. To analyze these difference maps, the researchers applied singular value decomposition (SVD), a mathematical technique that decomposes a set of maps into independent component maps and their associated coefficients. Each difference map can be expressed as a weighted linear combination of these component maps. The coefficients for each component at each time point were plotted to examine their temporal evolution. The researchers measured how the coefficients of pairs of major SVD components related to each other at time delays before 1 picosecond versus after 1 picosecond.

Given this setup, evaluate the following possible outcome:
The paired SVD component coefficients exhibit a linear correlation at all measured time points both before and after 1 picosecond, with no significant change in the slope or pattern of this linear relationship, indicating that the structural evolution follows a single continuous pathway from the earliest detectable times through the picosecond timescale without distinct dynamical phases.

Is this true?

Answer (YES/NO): NO